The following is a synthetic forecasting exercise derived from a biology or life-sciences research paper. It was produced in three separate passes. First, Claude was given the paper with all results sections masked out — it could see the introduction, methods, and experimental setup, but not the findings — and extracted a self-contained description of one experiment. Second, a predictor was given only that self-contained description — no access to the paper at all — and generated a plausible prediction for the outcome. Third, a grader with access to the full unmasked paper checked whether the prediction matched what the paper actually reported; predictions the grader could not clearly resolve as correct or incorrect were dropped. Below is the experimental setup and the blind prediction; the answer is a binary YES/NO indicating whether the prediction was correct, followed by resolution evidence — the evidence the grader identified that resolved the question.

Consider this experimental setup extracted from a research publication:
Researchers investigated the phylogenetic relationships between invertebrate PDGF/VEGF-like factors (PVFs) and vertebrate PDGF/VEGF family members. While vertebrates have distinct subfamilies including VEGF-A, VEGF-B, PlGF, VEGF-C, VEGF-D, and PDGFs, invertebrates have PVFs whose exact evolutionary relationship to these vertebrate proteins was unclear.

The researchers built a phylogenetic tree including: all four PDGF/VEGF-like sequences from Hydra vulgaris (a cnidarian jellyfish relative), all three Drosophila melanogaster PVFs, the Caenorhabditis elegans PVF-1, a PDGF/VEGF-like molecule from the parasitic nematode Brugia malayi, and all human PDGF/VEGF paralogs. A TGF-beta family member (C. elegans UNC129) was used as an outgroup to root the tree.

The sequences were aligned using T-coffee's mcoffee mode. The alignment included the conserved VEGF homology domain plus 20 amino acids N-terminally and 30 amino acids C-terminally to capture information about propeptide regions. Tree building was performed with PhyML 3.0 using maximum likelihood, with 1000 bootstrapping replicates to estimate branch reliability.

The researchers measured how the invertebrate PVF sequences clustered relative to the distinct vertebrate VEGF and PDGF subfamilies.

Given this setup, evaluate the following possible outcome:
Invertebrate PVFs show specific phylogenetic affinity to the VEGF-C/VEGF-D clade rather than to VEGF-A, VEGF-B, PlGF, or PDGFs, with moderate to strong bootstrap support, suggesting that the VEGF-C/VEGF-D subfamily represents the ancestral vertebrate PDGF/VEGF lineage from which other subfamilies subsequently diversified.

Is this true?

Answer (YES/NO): NO